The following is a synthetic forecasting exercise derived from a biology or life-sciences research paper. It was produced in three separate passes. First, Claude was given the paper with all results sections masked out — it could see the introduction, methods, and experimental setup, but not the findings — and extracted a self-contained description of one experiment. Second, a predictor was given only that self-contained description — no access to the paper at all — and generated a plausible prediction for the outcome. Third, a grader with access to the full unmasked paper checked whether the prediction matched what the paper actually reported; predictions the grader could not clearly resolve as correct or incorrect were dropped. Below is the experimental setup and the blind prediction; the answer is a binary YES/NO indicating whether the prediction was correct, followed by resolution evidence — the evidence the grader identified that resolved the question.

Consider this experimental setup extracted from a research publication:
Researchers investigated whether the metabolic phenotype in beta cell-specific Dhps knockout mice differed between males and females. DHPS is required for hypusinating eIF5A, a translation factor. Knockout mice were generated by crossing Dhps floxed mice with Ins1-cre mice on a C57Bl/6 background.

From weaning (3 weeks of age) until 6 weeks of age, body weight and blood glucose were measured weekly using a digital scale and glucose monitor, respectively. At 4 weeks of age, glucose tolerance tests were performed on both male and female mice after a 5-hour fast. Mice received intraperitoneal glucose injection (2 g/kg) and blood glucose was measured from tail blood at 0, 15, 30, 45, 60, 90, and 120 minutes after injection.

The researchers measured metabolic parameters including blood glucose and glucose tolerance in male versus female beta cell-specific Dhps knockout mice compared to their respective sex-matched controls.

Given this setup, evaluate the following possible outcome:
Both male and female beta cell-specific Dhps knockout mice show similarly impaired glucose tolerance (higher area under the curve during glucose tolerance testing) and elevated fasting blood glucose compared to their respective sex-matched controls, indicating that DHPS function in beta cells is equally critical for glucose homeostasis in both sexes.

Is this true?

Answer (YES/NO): NO